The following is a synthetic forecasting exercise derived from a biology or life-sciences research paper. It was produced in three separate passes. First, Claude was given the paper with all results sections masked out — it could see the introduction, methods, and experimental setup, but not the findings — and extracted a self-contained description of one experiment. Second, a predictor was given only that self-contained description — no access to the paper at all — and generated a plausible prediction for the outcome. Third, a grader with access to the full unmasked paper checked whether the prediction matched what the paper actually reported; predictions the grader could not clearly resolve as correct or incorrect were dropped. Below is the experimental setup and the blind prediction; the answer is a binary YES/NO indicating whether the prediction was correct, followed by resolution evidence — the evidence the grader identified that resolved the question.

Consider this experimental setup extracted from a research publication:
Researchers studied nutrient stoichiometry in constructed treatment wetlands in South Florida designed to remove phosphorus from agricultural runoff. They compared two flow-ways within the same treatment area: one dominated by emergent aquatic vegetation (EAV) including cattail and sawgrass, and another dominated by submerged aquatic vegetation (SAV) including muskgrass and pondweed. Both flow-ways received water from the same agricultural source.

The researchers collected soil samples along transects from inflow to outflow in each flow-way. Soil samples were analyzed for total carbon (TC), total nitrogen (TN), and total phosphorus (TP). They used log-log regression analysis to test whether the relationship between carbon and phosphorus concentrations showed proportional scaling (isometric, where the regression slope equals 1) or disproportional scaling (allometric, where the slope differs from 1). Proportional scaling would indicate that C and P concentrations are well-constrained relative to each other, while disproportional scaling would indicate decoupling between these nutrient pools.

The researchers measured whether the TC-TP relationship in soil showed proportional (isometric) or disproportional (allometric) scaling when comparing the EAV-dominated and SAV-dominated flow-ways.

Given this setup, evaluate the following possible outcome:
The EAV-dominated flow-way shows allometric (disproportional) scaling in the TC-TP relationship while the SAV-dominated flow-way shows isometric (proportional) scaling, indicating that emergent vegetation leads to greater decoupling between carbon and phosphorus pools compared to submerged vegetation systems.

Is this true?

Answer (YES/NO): NO